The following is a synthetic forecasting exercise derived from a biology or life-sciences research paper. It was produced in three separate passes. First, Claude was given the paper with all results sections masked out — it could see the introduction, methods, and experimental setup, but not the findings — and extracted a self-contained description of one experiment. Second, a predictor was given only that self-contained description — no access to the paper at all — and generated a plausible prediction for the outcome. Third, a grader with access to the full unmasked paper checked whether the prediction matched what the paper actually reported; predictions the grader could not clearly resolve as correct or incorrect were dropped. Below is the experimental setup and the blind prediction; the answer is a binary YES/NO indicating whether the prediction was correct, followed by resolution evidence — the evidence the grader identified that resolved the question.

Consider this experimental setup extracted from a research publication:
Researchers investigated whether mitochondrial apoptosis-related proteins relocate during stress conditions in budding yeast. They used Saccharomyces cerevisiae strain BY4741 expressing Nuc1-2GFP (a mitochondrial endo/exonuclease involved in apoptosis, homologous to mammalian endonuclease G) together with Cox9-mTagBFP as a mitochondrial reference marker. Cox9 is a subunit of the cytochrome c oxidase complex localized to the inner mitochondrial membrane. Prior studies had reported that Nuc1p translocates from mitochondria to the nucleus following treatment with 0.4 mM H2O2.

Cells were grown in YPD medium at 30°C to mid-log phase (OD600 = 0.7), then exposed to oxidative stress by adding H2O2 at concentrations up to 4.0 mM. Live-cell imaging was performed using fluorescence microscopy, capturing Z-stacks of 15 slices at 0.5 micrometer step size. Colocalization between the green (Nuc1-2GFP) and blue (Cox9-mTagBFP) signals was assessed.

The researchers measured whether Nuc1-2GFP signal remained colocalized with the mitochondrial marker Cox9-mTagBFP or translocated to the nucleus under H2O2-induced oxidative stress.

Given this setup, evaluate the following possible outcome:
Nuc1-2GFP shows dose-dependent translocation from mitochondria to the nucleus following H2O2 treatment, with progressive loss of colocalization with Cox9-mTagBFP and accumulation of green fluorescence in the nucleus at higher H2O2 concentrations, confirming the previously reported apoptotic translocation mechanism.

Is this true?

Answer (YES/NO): NO